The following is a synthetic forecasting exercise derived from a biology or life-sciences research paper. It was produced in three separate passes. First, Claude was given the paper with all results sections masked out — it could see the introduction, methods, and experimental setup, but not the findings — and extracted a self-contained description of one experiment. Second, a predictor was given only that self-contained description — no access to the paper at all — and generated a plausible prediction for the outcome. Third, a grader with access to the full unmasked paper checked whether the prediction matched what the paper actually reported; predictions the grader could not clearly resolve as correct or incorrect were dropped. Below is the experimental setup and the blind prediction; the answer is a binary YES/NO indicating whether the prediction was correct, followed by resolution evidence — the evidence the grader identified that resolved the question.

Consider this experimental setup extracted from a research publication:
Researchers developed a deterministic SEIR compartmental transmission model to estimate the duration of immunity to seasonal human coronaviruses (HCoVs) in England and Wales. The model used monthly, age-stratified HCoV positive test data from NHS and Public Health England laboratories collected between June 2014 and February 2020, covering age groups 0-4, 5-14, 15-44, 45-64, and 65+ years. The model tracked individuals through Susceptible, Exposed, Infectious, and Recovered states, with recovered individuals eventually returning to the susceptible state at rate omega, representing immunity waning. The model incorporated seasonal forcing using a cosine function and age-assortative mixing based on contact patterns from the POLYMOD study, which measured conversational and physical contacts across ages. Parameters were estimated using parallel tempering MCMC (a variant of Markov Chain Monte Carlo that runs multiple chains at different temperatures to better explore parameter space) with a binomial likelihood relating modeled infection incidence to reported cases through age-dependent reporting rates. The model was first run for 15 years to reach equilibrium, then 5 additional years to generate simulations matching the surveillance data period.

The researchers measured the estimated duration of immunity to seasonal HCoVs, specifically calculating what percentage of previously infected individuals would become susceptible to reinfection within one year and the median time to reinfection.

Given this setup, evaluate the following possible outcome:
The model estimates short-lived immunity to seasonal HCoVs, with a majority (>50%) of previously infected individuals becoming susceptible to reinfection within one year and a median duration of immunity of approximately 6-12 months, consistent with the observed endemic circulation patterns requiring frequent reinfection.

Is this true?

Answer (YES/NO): NO